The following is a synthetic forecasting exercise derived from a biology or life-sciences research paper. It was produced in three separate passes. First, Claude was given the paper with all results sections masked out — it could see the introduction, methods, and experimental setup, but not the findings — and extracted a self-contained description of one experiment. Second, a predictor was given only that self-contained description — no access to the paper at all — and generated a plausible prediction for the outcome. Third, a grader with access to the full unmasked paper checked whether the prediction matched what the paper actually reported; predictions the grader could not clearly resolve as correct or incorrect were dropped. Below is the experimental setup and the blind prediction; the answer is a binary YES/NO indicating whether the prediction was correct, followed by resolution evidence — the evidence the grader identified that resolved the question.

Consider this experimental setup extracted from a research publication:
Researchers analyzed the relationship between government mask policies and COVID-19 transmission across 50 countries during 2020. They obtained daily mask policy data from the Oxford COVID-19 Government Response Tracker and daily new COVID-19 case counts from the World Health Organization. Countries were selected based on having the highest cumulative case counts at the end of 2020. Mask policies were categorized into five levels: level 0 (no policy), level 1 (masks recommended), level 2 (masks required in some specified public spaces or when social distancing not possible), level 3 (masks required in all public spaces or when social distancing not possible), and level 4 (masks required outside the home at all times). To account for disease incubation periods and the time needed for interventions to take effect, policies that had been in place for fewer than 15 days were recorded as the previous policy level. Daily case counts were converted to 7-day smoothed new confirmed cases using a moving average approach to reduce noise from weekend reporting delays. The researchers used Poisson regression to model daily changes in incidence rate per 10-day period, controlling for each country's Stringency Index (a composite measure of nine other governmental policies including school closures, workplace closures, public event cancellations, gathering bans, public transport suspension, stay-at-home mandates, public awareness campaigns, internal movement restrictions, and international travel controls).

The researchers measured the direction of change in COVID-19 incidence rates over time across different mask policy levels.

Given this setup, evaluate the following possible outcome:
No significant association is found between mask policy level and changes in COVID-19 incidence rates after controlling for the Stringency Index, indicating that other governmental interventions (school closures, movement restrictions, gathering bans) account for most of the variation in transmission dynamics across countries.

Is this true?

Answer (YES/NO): NO